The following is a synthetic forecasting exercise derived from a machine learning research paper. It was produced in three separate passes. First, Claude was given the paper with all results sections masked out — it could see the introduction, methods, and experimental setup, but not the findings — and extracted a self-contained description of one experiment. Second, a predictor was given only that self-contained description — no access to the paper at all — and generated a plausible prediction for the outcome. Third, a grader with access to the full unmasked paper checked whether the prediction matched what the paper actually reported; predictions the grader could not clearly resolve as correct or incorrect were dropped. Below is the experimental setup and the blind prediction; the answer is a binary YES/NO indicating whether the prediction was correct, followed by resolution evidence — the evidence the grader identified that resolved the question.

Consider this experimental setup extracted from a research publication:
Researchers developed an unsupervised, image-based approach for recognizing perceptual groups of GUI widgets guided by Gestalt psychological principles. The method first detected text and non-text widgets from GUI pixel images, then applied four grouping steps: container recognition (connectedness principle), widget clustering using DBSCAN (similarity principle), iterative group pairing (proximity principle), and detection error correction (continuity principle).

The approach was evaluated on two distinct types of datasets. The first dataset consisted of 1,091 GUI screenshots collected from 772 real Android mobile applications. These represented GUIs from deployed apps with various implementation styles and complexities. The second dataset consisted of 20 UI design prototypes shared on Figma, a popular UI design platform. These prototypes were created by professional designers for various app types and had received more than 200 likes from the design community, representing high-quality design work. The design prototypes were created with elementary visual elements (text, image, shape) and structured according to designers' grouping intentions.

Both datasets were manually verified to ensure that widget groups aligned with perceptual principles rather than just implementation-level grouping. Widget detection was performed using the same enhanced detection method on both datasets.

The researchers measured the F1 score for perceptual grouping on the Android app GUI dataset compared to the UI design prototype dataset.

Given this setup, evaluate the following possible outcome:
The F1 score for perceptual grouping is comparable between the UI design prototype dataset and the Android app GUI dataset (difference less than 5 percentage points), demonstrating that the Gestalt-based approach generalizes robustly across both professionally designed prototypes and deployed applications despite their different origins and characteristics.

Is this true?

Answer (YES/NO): NO